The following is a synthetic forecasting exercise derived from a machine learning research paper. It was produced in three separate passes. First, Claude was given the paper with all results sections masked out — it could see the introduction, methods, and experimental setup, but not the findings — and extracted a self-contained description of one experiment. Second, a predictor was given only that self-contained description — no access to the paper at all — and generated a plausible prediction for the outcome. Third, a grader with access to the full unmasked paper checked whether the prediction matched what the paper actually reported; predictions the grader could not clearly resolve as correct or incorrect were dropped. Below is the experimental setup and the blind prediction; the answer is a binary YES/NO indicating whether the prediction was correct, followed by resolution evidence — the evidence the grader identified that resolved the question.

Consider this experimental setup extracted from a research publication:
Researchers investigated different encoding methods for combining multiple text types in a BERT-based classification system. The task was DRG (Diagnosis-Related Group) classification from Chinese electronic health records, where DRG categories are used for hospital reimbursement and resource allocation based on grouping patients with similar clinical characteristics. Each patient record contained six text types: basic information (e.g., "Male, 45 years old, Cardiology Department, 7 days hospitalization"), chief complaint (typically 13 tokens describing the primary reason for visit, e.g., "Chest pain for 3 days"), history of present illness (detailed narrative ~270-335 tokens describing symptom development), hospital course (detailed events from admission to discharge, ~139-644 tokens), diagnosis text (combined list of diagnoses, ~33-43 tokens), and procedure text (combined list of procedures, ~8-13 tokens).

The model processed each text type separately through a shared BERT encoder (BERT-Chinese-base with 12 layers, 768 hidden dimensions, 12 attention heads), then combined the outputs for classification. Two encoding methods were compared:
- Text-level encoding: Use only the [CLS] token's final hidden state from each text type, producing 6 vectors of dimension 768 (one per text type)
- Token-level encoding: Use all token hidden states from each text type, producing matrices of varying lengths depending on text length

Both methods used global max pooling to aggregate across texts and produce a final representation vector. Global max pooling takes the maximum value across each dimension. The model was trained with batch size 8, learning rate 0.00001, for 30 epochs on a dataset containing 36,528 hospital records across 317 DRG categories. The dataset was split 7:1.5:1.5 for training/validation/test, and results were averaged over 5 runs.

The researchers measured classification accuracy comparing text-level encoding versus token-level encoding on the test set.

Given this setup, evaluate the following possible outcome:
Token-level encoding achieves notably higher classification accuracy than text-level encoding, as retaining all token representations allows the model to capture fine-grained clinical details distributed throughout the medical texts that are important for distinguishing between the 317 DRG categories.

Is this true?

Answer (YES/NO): YES